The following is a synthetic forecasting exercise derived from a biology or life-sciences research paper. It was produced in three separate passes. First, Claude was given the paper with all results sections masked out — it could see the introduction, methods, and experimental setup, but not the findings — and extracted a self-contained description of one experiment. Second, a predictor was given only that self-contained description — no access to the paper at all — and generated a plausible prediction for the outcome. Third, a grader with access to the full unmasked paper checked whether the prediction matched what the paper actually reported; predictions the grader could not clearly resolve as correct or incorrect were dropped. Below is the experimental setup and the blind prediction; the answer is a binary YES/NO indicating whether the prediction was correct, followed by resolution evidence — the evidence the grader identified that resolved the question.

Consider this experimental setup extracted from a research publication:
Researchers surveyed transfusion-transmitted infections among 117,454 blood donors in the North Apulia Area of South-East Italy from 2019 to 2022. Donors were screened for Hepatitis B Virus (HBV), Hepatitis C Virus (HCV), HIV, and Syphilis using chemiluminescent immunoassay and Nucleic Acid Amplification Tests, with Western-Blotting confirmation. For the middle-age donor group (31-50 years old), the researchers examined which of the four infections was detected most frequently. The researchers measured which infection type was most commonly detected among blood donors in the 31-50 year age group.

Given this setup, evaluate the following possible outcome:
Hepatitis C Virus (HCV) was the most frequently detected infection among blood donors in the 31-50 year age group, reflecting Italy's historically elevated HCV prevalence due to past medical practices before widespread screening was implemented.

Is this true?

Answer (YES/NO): NO